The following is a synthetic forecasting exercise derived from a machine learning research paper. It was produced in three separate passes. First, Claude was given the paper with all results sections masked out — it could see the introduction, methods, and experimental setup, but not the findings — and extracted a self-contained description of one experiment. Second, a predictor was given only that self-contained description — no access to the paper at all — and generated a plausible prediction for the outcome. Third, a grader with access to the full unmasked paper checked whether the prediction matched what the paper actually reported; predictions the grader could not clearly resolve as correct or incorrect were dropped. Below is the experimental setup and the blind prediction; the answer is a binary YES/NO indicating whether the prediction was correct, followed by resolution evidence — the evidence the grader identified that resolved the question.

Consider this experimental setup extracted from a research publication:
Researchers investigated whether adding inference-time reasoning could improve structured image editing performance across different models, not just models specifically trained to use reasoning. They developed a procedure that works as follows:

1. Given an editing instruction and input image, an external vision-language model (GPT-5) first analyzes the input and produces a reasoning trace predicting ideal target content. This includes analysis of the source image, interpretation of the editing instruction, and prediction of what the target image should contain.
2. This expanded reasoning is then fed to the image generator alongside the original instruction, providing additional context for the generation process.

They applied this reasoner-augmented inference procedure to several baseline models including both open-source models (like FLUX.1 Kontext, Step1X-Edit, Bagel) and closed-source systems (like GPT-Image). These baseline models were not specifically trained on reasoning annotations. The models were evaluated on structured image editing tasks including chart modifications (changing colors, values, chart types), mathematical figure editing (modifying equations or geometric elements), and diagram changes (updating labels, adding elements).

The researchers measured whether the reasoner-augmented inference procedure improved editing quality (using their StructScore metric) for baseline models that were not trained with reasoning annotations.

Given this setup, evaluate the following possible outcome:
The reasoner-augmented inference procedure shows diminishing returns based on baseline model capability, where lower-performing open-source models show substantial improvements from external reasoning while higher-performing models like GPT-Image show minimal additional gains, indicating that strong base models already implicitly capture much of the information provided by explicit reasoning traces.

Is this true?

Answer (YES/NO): NO